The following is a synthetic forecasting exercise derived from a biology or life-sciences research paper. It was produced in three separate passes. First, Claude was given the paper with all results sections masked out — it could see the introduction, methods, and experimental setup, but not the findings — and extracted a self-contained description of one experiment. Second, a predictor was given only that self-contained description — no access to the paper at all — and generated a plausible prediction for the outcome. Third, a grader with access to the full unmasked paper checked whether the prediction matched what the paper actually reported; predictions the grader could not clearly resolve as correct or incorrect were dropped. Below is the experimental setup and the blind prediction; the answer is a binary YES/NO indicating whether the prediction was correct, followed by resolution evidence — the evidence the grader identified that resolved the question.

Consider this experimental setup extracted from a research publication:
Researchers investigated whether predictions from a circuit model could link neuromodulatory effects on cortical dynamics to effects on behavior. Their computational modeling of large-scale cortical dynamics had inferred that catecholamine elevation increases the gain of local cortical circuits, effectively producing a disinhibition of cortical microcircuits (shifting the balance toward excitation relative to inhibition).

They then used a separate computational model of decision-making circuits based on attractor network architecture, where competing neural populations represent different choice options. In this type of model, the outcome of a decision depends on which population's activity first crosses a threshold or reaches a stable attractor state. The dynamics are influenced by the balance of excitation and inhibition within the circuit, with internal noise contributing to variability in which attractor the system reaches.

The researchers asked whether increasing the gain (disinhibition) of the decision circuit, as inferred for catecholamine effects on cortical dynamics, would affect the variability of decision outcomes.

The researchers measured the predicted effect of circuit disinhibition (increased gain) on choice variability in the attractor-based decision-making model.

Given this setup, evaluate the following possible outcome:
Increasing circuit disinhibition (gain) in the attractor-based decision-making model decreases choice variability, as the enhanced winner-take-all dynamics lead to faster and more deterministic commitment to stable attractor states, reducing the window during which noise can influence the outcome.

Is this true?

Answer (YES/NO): NO